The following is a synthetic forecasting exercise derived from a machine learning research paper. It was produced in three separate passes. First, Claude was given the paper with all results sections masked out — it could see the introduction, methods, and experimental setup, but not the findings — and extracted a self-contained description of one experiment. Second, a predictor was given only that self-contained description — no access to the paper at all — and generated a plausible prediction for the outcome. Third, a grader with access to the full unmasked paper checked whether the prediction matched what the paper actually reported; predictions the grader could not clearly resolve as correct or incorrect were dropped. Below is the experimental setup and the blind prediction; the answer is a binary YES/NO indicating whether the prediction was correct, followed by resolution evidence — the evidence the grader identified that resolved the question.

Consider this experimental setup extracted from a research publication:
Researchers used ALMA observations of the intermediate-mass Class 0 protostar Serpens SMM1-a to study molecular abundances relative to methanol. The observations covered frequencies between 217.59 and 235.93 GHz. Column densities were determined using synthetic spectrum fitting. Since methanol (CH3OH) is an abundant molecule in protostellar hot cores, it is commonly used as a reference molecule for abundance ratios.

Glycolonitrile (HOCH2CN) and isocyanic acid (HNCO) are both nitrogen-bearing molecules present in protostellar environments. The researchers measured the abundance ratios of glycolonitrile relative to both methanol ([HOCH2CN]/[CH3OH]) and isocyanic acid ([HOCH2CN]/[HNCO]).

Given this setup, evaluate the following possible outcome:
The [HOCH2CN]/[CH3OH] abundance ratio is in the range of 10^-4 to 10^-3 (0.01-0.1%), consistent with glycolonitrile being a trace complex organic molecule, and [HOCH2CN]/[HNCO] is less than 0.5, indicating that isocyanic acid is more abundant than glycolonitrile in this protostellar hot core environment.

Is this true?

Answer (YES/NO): YES